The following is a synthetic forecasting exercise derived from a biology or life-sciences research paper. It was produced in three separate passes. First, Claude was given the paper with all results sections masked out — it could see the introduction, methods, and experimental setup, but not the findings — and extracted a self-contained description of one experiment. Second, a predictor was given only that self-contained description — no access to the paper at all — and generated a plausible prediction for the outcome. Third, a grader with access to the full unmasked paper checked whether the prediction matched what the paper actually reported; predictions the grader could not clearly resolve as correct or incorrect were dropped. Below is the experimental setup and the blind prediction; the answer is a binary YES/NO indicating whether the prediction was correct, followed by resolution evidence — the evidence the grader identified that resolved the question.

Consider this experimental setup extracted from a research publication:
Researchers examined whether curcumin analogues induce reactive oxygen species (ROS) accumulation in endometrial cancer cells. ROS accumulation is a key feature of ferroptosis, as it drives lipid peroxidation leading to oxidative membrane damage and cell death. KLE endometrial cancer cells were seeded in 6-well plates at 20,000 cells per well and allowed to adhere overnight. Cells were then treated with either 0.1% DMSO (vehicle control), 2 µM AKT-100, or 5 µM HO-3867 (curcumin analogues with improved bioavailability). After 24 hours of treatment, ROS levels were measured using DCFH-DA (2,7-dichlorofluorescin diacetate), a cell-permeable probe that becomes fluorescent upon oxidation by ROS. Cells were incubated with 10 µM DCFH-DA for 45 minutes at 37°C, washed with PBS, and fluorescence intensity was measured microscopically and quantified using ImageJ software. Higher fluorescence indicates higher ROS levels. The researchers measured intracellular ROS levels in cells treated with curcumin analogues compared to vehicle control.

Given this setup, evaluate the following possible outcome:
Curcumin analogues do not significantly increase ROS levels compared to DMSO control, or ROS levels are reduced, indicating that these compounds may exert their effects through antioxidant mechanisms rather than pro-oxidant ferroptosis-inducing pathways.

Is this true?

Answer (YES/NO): NO